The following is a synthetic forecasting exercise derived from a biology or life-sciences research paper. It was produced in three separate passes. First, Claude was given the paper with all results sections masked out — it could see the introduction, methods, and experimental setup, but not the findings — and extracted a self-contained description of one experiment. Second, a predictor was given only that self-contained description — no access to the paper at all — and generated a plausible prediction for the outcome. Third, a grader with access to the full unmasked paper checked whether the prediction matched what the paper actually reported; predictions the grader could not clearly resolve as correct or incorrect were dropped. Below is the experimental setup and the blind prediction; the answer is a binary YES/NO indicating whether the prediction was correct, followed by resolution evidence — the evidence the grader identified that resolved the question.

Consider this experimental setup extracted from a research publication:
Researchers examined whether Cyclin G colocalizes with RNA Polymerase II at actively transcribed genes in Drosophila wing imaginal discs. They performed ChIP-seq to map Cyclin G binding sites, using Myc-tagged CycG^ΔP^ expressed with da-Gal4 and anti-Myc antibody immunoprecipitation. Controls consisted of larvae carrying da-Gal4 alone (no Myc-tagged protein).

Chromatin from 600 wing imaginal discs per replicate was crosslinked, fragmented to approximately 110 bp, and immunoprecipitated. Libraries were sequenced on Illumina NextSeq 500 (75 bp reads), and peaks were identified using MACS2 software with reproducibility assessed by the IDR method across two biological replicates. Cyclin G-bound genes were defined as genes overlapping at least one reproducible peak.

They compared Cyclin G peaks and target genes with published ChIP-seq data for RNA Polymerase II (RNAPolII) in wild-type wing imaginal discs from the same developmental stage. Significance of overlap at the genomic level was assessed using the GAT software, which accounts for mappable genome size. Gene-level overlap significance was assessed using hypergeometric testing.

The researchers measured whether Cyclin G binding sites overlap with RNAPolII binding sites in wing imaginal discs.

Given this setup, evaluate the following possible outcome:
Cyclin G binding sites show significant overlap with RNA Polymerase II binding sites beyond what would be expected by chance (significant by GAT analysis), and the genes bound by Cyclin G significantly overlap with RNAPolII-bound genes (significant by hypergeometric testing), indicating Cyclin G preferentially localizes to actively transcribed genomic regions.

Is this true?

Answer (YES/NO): YES